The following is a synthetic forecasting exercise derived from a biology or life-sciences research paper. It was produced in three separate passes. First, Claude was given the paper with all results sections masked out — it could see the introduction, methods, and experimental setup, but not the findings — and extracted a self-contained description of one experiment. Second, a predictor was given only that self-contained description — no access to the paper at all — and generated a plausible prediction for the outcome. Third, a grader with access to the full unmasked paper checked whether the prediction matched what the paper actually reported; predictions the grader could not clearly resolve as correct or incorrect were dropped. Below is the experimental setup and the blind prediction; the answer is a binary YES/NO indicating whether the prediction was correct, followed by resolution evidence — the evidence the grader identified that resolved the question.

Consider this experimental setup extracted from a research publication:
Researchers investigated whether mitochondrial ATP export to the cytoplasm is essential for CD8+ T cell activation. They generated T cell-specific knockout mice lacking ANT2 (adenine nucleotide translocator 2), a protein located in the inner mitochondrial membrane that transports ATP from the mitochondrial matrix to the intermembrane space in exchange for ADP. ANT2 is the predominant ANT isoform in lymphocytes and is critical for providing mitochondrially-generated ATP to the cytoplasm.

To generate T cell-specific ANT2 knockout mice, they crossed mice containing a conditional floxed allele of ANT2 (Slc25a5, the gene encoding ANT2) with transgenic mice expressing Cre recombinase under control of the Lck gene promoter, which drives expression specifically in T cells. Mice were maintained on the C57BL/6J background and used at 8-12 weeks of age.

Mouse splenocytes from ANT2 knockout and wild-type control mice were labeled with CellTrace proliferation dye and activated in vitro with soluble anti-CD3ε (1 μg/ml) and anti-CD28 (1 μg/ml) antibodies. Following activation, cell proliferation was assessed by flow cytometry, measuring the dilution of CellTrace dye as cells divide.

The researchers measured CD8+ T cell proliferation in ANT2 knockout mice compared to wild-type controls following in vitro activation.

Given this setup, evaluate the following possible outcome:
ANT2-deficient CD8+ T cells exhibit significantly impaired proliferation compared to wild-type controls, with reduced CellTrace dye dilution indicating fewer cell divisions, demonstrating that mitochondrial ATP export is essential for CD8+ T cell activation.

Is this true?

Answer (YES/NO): NO